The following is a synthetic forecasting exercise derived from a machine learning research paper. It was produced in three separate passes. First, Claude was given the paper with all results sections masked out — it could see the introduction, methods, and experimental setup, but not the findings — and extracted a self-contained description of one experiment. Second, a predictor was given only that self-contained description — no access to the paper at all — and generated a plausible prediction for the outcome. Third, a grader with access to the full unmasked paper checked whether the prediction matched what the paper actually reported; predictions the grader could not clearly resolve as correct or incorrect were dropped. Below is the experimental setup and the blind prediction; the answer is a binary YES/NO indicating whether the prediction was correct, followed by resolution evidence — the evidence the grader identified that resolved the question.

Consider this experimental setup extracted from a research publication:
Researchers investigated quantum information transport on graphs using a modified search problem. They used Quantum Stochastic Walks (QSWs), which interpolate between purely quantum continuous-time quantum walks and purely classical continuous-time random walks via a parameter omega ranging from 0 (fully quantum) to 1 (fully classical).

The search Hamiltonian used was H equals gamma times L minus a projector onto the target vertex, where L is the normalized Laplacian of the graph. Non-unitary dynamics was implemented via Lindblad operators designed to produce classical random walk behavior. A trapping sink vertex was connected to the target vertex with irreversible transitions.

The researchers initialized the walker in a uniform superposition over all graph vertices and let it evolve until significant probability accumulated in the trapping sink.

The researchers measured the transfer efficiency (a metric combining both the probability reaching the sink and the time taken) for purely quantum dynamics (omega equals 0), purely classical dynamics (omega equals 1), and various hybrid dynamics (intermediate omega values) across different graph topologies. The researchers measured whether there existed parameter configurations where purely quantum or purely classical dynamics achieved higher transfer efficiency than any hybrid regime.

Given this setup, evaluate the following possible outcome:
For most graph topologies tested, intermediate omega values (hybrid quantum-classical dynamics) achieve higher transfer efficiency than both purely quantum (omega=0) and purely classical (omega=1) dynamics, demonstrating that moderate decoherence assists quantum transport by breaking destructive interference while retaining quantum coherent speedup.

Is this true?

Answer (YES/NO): NO